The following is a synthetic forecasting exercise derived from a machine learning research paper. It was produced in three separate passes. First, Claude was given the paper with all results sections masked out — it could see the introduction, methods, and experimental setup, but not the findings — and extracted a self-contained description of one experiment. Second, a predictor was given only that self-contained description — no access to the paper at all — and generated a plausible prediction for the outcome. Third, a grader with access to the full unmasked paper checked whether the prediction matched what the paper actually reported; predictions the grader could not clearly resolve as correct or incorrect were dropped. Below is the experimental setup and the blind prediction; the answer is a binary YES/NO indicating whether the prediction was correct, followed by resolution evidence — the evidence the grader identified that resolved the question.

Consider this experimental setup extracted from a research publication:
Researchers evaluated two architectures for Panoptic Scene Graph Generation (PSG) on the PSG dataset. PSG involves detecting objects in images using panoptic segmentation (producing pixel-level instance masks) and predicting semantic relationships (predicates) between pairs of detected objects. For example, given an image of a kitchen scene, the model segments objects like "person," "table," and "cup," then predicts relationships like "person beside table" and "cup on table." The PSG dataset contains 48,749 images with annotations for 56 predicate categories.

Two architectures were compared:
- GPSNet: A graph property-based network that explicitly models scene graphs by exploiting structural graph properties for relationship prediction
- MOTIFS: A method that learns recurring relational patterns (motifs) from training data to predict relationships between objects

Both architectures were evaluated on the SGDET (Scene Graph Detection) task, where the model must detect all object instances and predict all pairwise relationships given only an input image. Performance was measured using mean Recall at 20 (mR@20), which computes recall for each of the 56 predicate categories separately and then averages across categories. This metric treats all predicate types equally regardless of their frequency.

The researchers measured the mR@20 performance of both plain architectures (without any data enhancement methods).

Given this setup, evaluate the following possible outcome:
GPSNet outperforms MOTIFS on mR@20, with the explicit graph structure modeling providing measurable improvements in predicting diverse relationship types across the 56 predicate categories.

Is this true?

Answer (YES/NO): NO